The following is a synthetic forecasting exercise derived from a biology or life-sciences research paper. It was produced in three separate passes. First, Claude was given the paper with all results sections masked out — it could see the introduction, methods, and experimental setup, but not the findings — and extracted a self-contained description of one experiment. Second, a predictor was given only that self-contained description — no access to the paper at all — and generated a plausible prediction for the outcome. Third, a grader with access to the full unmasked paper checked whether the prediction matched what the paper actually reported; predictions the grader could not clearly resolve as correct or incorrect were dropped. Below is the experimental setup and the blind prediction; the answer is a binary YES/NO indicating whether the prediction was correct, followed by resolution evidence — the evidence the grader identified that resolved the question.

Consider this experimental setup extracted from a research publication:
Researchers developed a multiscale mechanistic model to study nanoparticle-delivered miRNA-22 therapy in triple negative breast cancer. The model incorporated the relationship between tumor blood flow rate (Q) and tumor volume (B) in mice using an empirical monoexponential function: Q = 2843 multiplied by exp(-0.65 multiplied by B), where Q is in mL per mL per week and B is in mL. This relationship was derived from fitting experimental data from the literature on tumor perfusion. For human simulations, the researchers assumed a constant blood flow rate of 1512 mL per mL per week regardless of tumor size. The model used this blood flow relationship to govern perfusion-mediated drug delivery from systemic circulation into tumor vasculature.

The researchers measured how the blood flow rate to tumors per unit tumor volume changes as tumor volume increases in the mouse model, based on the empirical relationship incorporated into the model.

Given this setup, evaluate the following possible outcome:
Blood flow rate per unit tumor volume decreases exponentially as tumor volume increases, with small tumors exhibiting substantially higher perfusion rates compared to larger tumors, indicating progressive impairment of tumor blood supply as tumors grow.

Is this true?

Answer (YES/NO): YES